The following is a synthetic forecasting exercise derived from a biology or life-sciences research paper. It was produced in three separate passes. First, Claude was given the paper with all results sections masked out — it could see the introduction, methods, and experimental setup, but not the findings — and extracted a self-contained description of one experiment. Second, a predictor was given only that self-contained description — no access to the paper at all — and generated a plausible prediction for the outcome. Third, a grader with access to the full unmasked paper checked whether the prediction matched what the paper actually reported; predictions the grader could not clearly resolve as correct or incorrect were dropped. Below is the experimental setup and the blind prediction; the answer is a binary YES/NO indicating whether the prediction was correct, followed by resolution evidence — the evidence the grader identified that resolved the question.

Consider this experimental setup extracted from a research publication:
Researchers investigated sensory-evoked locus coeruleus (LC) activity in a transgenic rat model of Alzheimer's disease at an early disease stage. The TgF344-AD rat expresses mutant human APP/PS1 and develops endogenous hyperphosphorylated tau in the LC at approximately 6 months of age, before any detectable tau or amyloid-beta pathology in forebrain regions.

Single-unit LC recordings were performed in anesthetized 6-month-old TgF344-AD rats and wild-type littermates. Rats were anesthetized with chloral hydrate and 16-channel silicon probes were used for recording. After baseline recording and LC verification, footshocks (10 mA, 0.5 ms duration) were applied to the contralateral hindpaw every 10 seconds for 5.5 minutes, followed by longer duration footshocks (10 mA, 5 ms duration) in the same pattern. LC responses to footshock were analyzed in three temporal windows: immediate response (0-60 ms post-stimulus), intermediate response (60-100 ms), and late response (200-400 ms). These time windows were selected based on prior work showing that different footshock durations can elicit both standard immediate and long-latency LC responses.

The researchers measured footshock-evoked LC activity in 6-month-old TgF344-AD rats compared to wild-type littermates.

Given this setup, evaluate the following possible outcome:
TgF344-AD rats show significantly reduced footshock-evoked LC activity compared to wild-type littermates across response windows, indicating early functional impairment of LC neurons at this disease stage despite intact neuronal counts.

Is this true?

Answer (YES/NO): NO